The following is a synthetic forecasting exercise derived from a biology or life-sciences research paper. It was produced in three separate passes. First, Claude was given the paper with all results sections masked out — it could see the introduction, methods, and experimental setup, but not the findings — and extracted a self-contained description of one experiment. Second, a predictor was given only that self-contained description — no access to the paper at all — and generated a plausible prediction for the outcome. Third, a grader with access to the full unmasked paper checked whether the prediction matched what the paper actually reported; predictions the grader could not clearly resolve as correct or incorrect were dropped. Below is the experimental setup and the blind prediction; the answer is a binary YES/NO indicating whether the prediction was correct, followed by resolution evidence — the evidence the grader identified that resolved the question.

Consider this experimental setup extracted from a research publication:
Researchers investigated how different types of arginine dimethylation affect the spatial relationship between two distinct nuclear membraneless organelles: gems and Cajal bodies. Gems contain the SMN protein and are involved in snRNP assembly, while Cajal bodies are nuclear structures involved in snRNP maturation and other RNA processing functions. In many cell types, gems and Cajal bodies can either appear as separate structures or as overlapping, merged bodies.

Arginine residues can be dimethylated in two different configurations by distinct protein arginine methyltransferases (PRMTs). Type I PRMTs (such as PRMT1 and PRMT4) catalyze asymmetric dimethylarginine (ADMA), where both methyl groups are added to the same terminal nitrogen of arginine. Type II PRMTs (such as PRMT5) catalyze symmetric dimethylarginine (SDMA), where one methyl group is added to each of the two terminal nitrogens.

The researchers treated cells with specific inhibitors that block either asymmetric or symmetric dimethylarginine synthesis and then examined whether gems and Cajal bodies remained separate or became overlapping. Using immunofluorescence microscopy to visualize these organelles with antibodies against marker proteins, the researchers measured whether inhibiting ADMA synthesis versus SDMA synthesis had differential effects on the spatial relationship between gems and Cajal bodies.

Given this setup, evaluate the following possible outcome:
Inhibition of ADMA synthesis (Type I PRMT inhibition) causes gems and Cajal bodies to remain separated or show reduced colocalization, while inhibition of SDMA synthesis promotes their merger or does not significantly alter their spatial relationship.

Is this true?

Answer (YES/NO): NO